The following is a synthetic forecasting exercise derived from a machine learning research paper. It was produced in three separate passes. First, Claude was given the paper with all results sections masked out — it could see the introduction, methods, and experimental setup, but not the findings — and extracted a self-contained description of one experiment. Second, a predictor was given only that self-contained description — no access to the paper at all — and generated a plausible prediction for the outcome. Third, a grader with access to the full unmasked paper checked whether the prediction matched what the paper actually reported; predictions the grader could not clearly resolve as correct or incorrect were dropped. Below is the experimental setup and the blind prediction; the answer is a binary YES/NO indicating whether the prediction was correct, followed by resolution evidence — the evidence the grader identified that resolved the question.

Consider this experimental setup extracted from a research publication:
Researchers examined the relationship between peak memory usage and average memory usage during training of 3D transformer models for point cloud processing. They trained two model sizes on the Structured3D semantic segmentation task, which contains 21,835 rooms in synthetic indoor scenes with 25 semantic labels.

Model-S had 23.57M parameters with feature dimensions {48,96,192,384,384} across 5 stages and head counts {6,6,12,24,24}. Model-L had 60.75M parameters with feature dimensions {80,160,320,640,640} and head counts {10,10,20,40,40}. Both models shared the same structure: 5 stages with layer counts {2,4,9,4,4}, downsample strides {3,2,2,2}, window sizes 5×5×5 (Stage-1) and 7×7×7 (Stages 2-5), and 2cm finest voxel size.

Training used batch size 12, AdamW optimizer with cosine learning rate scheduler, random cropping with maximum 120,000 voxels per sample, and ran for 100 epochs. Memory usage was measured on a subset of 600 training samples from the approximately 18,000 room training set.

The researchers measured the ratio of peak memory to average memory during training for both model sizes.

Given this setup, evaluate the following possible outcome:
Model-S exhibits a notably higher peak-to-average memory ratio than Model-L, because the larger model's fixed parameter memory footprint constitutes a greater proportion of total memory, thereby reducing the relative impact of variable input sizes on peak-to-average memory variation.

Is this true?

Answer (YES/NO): NO